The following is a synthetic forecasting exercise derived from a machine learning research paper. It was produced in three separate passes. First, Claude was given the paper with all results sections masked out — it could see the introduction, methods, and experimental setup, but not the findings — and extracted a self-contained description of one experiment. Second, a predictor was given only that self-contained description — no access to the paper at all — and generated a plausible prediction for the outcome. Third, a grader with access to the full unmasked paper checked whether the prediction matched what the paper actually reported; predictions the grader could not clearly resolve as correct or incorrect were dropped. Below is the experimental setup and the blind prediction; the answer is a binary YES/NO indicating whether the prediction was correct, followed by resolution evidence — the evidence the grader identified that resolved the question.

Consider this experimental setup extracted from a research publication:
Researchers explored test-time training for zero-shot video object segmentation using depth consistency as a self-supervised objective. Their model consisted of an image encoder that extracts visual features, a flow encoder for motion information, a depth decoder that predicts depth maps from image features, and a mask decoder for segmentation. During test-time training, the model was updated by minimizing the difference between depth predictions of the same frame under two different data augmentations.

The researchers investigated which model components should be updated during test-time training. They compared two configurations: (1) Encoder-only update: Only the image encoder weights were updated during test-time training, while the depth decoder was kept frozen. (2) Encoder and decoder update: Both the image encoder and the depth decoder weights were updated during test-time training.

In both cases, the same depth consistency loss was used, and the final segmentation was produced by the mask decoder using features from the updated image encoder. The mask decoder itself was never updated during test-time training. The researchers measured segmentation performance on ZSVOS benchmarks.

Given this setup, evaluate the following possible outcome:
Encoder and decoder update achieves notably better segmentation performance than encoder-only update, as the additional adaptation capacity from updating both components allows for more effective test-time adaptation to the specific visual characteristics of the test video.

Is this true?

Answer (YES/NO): NO